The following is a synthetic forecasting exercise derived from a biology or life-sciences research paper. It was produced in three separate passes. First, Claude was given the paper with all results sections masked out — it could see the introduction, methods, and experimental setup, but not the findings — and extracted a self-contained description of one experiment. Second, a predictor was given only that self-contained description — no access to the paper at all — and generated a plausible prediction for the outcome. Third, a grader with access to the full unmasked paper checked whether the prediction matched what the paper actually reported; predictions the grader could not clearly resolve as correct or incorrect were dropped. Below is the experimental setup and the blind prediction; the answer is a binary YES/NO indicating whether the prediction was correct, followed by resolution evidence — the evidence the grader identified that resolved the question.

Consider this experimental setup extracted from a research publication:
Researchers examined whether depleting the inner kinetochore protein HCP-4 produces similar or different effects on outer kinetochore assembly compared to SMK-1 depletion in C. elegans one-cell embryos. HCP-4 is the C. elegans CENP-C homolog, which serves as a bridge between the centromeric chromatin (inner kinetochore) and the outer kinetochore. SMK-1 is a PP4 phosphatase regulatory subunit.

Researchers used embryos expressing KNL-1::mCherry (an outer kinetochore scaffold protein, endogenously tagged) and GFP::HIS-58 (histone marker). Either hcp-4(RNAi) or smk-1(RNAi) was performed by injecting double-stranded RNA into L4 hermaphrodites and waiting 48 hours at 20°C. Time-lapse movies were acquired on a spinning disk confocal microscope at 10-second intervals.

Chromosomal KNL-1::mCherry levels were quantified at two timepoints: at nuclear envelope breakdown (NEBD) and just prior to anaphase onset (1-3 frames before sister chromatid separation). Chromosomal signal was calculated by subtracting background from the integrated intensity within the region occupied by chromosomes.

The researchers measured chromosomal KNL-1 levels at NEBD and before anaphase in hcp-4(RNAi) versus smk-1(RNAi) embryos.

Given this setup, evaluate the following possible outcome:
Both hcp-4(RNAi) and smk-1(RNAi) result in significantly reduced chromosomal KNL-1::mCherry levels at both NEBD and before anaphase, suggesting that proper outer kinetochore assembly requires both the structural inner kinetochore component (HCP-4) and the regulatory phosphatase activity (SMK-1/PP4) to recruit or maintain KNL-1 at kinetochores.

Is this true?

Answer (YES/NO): NO